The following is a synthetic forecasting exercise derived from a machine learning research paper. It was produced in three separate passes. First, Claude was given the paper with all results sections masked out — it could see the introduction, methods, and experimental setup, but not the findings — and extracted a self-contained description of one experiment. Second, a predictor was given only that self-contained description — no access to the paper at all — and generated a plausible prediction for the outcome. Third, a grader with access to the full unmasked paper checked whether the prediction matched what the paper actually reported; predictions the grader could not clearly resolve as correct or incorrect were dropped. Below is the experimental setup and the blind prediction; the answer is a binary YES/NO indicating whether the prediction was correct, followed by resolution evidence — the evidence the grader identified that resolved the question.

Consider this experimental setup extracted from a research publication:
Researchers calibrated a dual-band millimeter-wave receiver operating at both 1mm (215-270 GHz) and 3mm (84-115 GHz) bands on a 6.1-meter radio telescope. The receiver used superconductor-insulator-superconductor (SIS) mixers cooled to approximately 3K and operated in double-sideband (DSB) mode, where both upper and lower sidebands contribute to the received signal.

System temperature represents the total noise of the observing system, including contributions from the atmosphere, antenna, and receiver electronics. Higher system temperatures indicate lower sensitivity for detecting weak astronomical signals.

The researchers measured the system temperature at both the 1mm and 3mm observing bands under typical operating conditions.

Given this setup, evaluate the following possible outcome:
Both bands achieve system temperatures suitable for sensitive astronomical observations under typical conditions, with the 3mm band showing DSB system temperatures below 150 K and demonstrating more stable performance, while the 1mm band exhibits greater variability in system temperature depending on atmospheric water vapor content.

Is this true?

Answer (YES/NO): NO